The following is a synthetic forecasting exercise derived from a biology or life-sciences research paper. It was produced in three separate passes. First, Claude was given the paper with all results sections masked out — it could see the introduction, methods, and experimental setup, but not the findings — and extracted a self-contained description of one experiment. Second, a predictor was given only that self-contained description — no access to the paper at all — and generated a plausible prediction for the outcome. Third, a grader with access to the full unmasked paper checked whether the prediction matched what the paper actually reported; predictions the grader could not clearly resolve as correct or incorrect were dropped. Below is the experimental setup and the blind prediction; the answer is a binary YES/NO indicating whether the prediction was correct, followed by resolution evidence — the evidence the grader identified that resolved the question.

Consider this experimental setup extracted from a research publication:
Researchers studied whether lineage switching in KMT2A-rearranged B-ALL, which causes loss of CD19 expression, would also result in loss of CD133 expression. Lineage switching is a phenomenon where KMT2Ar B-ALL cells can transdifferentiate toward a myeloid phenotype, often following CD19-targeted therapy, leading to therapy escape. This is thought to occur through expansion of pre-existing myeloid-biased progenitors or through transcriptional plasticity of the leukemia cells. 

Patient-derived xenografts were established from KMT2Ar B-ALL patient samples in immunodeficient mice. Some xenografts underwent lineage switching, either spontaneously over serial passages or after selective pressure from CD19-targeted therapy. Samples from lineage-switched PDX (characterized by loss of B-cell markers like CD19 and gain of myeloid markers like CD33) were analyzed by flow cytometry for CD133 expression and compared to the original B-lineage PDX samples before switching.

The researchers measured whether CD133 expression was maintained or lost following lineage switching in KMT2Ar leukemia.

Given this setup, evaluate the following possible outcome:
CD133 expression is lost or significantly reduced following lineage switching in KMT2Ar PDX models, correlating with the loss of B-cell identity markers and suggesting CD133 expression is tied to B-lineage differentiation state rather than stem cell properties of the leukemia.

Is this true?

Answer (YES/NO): NO